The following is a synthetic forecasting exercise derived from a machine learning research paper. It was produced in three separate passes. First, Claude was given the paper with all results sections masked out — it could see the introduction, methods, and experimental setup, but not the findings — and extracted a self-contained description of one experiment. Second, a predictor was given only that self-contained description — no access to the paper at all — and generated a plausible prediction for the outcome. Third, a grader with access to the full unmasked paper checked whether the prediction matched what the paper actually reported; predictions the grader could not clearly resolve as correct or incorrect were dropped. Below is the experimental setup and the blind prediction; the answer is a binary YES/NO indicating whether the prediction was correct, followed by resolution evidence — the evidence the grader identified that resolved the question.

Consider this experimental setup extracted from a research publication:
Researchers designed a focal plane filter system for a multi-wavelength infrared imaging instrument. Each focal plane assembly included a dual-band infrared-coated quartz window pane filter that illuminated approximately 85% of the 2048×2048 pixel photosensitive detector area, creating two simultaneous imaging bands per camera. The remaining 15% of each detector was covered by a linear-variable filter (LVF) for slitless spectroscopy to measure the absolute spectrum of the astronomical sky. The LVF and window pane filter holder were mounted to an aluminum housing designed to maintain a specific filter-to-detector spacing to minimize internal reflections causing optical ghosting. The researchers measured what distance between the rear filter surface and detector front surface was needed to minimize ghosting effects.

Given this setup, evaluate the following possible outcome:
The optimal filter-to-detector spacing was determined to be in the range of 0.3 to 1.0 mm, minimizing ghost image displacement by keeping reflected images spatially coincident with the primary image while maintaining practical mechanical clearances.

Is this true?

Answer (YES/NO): YES